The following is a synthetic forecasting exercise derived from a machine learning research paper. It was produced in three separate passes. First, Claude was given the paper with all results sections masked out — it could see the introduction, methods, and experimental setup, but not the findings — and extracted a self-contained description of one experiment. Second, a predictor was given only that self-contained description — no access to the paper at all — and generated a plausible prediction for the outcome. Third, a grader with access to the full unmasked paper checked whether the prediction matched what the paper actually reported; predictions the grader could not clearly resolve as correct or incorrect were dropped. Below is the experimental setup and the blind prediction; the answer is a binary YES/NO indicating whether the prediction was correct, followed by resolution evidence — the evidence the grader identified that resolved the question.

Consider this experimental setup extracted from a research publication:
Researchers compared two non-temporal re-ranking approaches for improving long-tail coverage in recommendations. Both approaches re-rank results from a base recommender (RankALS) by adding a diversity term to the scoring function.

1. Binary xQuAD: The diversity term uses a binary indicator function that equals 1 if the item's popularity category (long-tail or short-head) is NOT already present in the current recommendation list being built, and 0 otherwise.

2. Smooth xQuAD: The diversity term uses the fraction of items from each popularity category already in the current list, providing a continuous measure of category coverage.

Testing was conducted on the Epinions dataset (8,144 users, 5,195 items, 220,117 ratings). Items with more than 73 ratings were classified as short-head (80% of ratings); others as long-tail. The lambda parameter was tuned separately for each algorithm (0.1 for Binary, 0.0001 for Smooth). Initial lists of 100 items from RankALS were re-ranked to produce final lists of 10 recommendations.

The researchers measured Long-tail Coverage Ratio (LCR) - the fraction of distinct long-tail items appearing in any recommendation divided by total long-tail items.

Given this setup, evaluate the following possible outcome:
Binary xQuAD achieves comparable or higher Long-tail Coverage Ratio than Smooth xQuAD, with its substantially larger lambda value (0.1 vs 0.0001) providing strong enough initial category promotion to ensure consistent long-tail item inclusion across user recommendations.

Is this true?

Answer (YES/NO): NO